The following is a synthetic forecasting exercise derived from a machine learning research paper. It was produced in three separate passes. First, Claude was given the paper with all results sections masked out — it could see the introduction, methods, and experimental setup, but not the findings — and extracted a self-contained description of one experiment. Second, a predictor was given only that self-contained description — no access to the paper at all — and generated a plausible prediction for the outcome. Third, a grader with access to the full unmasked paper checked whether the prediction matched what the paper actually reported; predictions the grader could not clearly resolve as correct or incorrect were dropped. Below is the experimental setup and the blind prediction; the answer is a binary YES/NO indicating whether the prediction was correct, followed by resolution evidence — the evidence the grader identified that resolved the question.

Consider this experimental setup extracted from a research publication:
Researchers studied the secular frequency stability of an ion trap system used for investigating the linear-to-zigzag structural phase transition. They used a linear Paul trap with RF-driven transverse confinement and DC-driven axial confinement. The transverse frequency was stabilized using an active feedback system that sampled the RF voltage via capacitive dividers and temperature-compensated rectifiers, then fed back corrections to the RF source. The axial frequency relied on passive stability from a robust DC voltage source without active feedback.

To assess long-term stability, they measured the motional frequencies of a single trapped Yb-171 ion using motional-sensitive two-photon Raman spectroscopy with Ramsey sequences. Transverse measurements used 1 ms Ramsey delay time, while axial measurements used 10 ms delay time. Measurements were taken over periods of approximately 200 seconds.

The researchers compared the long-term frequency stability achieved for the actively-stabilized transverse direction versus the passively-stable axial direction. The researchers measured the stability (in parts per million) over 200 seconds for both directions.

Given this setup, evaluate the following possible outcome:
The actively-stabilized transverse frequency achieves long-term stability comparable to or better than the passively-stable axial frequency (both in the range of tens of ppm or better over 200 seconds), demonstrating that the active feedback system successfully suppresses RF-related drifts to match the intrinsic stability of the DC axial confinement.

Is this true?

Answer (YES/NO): YES